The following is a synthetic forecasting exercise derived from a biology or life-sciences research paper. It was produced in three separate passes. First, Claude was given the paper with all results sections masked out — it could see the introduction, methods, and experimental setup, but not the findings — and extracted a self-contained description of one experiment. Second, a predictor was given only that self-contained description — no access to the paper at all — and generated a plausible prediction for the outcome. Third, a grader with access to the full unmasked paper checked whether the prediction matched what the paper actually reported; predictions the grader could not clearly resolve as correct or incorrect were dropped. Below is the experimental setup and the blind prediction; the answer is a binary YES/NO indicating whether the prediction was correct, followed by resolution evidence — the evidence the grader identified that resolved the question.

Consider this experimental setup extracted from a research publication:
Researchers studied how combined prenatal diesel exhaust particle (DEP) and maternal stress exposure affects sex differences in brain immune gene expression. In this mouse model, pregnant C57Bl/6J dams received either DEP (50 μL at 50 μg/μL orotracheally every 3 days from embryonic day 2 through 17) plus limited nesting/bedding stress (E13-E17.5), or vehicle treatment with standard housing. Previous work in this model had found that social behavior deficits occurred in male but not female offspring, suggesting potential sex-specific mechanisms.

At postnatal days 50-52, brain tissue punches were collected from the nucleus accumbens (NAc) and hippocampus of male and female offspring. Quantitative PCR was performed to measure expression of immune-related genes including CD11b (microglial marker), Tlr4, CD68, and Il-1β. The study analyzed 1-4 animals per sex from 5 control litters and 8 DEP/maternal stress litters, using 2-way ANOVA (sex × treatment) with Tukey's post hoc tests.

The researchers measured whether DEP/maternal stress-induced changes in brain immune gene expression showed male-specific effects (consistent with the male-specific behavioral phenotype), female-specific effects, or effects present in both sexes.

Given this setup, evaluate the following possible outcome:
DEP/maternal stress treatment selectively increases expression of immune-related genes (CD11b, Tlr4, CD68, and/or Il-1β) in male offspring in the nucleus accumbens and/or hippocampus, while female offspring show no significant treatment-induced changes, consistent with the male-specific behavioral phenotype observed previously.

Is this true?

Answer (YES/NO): NO